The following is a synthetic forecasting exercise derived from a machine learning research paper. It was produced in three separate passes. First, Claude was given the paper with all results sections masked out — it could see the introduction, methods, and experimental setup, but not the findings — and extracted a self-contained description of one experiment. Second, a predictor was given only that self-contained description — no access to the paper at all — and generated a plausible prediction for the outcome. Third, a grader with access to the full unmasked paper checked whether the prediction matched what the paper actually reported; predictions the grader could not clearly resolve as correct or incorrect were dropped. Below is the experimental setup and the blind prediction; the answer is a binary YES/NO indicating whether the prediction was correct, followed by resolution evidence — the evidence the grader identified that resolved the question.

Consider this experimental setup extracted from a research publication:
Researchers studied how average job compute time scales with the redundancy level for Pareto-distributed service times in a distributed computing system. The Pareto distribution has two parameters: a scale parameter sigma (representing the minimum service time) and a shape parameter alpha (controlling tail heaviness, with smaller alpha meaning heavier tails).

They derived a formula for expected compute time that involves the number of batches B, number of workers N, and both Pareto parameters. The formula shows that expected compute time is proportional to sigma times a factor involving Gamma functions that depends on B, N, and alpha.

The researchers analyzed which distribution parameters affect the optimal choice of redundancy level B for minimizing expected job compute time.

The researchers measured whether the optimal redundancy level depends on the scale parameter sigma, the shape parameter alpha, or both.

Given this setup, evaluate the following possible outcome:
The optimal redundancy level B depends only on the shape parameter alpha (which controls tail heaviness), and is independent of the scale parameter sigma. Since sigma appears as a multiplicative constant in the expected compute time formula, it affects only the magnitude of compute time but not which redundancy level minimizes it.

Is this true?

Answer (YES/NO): YES